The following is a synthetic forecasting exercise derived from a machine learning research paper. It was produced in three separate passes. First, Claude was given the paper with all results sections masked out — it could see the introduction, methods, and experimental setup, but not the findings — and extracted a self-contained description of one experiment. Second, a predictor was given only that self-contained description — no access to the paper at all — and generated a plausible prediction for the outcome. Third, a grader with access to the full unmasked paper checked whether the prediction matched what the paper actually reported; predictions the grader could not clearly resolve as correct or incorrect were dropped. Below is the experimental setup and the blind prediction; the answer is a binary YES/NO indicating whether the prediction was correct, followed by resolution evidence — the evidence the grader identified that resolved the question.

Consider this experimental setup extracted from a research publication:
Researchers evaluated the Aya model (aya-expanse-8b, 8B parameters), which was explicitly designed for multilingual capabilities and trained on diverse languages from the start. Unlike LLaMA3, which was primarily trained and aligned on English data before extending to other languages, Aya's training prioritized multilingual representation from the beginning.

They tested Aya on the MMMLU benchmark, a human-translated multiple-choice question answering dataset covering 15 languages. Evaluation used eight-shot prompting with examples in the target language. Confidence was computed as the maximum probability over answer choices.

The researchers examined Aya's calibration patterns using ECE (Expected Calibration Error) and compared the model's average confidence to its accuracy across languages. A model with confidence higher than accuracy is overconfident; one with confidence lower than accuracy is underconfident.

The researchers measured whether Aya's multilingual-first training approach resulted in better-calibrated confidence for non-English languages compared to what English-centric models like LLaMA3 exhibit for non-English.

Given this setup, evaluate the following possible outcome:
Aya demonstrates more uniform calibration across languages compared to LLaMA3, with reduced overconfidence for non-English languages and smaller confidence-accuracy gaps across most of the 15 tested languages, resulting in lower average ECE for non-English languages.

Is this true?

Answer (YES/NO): NO